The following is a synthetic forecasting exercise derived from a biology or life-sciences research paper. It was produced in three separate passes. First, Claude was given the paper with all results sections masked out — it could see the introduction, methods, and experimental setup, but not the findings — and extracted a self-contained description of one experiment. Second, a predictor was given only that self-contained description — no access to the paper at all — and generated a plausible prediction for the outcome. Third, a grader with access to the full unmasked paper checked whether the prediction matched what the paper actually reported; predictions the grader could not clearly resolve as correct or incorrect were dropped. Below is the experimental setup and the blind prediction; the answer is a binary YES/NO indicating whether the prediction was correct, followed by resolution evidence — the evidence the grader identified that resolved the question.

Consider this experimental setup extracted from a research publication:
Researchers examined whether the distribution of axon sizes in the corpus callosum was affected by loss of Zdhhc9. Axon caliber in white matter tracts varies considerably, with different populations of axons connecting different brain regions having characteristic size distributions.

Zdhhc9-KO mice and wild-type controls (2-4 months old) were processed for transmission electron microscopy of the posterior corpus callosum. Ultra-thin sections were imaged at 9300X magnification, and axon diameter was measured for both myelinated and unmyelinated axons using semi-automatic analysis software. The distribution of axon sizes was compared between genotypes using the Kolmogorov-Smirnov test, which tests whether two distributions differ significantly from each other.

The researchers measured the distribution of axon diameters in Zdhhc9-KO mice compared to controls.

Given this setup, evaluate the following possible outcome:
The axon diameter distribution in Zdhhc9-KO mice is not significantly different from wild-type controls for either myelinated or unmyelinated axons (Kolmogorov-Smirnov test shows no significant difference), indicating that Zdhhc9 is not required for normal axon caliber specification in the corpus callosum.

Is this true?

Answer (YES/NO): NO